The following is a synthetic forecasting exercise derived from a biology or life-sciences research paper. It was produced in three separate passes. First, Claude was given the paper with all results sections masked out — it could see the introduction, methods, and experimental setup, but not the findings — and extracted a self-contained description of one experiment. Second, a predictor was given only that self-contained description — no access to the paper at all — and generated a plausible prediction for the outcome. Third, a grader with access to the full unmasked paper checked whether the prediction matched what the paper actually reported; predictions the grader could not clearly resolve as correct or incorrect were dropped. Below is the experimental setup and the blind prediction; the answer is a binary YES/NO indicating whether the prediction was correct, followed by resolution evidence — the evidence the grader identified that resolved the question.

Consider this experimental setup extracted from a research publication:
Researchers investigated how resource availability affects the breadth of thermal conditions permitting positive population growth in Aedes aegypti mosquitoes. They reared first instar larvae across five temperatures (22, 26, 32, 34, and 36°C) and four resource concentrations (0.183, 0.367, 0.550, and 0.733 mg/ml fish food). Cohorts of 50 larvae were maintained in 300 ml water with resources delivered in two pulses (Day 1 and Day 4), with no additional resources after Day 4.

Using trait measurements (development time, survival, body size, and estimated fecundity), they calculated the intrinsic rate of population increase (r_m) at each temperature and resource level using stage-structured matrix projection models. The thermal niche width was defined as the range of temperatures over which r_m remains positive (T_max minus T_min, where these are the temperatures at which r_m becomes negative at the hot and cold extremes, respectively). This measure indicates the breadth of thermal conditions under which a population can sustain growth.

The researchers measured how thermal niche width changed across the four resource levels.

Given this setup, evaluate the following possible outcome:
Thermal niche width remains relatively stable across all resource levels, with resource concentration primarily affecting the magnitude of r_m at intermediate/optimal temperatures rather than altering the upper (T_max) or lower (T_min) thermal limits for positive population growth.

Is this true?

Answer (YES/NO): NO